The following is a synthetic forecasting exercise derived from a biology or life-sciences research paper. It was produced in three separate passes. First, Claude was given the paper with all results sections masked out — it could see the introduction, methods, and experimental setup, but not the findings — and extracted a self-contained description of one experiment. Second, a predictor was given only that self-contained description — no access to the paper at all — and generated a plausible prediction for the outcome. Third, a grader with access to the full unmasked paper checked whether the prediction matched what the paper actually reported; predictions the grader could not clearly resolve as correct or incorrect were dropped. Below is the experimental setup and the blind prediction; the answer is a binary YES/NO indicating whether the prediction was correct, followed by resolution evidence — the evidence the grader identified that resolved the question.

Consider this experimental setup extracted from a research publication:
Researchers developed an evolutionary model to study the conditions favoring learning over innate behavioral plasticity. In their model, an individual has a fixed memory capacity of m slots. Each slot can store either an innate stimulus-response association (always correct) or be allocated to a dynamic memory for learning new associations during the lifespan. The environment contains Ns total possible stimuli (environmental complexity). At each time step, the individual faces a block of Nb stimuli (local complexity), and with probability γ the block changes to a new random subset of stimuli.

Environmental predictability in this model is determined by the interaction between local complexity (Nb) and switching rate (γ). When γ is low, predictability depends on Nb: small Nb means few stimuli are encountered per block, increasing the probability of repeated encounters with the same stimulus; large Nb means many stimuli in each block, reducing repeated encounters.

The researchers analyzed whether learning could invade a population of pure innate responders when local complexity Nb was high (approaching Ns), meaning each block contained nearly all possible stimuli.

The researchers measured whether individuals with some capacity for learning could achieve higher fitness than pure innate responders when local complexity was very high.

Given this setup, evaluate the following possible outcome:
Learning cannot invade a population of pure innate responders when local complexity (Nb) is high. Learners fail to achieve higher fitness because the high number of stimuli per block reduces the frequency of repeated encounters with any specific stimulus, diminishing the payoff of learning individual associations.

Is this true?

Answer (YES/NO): YES